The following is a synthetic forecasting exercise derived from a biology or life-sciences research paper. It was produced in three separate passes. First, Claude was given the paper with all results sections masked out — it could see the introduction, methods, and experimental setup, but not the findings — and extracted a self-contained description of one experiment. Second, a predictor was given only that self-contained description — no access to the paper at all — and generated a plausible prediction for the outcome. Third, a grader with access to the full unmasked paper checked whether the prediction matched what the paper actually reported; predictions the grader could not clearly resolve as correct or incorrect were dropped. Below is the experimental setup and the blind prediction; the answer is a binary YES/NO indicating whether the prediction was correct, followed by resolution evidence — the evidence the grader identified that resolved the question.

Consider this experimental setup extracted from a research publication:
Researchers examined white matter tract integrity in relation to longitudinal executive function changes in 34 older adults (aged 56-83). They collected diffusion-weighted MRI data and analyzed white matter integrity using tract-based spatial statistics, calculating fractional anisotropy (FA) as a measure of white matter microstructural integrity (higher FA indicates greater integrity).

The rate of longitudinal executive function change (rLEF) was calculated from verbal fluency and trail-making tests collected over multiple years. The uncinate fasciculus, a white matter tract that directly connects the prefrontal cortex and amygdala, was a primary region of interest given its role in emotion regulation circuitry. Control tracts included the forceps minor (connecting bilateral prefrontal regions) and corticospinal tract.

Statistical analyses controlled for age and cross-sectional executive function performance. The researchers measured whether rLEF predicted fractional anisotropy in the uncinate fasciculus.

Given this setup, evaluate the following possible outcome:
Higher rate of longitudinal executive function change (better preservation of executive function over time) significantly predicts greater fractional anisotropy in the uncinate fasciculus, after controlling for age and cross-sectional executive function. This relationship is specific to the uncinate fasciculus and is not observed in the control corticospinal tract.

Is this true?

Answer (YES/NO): YES